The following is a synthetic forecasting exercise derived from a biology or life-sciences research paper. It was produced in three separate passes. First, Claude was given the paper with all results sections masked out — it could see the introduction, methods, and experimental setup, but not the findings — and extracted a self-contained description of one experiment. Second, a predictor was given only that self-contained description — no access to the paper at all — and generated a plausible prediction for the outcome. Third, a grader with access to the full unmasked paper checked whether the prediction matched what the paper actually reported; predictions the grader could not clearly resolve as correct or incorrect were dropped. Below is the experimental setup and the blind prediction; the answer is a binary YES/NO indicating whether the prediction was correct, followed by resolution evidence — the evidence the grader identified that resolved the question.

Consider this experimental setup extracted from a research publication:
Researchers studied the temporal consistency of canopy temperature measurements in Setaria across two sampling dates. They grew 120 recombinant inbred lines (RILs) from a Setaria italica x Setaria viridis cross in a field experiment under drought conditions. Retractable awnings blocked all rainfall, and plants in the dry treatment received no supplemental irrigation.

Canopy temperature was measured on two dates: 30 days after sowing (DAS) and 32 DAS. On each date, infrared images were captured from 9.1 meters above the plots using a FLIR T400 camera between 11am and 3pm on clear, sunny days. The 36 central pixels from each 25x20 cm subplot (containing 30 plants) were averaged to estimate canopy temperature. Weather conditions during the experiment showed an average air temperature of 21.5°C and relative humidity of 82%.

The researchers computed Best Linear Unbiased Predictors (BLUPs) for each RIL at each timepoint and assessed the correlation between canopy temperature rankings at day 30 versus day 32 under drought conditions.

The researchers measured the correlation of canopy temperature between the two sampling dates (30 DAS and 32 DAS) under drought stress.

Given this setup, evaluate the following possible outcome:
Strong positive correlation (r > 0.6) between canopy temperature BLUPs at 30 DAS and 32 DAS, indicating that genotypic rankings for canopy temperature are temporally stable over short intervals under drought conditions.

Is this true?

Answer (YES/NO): YES